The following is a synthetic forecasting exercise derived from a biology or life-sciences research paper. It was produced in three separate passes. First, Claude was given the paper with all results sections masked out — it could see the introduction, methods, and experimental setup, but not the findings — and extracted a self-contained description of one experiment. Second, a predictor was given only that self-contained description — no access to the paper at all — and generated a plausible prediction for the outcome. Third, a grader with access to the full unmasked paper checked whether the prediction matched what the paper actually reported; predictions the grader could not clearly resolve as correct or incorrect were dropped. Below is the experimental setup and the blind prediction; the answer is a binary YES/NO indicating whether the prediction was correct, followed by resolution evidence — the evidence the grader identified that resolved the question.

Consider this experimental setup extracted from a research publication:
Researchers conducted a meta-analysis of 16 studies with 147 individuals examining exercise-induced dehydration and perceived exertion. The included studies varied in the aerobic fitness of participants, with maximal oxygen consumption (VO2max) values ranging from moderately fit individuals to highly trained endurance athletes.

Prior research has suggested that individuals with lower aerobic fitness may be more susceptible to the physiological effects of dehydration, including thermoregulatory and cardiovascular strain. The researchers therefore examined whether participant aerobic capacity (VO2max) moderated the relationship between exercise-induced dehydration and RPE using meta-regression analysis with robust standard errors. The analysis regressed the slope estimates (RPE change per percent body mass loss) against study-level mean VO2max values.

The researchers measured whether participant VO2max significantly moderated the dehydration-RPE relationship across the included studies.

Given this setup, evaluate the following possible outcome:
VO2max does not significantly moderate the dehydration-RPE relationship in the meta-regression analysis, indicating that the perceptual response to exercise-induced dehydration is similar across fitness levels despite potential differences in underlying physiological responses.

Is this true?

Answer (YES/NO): YES